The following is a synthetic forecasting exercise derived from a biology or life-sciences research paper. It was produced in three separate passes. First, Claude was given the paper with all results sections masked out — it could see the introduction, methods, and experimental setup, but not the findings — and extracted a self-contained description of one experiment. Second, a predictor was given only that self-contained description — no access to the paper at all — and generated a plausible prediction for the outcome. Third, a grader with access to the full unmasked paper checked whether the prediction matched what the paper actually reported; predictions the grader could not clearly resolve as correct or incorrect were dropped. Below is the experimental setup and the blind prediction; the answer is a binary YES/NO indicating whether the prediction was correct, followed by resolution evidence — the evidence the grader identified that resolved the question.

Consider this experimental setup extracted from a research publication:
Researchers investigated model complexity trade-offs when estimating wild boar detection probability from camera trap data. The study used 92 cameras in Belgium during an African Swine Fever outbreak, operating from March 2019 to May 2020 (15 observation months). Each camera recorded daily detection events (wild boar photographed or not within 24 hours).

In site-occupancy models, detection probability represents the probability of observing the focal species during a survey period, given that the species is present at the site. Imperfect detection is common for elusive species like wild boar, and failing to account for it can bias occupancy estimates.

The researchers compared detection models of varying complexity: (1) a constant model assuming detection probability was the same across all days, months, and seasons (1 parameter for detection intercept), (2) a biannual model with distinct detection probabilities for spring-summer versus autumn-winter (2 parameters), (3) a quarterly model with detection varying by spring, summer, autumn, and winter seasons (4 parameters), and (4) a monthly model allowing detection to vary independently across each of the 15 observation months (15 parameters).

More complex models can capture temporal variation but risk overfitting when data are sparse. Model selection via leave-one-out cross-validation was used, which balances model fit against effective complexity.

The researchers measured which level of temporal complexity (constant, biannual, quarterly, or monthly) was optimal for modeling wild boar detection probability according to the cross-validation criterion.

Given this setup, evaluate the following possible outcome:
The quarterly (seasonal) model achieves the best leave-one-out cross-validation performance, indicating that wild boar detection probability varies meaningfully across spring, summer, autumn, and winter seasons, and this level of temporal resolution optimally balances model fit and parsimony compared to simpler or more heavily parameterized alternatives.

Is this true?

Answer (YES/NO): NO